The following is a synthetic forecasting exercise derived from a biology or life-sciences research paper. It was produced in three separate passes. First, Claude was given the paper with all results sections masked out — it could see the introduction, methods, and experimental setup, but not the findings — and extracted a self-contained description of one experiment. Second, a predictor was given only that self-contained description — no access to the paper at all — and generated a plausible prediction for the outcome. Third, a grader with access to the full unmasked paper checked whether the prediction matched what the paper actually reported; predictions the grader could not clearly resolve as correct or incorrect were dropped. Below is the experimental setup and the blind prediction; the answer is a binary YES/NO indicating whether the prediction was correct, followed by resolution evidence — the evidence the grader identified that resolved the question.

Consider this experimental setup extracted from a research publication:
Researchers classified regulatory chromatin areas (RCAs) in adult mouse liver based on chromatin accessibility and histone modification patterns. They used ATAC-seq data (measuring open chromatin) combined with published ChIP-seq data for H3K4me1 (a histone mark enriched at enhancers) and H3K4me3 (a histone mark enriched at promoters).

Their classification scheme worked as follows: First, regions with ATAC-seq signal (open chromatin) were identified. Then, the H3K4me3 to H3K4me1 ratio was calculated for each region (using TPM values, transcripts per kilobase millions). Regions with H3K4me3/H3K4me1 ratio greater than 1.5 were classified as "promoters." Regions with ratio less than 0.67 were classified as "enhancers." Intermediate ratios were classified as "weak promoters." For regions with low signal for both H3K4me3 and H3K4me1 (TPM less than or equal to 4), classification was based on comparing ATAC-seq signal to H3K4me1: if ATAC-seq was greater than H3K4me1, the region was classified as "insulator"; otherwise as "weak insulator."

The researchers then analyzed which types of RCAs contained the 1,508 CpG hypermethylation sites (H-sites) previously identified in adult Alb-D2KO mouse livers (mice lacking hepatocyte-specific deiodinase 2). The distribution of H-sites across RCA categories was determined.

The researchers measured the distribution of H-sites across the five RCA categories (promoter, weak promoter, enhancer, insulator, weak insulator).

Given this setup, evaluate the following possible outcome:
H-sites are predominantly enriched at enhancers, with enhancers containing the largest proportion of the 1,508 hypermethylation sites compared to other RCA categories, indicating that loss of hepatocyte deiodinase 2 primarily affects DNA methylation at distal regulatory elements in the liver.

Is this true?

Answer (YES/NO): YES